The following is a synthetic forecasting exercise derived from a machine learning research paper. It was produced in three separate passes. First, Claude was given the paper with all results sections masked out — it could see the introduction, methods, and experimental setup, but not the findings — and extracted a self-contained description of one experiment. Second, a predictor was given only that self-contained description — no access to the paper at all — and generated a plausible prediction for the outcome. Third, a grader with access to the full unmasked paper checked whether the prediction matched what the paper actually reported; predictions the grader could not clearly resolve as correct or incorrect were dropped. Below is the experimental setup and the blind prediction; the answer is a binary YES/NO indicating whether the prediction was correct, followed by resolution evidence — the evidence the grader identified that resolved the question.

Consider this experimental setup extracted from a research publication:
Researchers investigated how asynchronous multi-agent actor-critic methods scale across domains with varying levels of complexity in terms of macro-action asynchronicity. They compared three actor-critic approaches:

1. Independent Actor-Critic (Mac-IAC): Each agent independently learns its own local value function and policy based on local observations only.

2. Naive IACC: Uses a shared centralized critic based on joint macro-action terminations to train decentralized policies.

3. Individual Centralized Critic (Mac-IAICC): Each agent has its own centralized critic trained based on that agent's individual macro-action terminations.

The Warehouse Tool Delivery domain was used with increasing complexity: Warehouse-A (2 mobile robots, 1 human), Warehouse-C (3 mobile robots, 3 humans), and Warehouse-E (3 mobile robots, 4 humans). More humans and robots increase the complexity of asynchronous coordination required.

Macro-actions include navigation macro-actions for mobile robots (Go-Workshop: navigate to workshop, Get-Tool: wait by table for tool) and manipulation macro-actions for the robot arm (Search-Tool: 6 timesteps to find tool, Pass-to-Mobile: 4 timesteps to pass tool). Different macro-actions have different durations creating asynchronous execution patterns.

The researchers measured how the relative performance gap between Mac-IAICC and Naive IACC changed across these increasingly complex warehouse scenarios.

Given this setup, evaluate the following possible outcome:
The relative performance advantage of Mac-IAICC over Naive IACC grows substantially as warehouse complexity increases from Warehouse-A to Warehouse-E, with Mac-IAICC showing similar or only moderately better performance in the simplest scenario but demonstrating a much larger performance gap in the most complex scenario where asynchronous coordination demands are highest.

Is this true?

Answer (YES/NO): YES